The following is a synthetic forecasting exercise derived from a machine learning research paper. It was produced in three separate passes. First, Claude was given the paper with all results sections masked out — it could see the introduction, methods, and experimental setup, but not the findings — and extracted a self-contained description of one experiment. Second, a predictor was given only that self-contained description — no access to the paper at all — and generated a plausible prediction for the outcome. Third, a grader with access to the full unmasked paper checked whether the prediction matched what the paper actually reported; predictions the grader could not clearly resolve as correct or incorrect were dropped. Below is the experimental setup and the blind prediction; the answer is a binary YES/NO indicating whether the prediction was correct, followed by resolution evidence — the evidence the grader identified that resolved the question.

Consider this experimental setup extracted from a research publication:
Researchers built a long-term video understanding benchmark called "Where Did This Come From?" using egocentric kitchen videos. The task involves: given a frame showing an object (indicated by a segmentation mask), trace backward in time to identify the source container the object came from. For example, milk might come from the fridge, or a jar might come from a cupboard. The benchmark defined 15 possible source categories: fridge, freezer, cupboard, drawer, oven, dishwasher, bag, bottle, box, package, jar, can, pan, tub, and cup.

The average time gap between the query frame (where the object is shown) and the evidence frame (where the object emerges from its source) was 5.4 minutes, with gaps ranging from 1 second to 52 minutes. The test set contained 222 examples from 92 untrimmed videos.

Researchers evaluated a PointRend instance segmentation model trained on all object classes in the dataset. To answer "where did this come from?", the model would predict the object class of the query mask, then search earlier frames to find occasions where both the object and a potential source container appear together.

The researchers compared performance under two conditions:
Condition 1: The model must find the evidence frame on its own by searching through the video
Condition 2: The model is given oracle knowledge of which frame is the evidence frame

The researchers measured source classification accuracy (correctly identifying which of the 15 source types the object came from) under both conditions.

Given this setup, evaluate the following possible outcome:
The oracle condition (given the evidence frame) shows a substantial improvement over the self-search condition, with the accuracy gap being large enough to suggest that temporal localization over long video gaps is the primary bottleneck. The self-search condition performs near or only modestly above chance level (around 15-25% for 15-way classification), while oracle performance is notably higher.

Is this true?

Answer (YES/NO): YES